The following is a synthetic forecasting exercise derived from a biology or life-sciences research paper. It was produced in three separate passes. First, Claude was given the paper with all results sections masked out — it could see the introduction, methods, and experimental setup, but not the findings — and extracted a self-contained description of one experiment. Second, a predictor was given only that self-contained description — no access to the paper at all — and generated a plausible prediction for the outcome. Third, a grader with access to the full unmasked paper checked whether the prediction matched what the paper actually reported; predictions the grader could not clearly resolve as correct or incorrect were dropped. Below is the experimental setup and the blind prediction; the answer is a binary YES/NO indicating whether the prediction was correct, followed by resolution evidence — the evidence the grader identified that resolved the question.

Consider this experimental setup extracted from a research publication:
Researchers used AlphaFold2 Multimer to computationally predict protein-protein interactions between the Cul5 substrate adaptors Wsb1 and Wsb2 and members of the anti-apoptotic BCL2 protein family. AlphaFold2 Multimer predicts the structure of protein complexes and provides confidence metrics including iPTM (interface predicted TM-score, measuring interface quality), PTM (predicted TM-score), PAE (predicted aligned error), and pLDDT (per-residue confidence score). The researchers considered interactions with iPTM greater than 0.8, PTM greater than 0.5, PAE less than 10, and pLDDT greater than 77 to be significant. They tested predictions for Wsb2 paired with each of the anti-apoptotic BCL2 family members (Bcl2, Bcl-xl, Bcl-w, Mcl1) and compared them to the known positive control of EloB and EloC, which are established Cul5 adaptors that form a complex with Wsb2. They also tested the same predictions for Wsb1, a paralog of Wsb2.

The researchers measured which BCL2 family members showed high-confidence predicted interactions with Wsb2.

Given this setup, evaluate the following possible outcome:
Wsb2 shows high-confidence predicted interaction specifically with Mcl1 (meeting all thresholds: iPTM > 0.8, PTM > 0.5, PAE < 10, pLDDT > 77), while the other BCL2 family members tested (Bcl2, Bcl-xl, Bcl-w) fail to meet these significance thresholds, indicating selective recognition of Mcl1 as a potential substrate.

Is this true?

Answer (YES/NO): NO